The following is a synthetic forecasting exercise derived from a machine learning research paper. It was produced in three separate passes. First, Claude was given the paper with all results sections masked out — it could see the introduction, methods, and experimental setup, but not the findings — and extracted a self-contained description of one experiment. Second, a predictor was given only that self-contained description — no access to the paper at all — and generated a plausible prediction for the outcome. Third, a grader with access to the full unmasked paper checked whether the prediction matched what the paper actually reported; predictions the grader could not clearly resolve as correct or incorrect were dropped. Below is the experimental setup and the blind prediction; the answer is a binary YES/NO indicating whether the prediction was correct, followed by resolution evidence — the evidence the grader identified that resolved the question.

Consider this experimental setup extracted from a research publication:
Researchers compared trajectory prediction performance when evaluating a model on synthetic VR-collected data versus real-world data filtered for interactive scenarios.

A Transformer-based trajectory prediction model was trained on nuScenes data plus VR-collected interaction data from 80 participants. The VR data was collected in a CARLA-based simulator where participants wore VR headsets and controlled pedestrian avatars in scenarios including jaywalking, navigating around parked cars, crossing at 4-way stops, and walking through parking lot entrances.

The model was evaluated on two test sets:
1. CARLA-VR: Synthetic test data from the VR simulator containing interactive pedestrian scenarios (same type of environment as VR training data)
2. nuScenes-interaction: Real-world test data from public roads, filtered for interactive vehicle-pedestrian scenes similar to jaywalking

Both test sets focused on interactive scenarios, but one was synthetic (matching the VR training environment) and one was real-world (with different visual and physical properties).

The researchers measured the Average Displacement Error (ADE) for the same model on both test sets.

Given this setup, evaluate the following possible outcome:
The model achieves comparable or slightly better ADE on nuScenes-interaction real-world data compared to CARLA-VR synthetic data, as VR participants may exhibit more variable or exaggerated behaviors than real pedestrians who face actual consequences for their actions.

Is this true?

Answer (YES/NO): NO